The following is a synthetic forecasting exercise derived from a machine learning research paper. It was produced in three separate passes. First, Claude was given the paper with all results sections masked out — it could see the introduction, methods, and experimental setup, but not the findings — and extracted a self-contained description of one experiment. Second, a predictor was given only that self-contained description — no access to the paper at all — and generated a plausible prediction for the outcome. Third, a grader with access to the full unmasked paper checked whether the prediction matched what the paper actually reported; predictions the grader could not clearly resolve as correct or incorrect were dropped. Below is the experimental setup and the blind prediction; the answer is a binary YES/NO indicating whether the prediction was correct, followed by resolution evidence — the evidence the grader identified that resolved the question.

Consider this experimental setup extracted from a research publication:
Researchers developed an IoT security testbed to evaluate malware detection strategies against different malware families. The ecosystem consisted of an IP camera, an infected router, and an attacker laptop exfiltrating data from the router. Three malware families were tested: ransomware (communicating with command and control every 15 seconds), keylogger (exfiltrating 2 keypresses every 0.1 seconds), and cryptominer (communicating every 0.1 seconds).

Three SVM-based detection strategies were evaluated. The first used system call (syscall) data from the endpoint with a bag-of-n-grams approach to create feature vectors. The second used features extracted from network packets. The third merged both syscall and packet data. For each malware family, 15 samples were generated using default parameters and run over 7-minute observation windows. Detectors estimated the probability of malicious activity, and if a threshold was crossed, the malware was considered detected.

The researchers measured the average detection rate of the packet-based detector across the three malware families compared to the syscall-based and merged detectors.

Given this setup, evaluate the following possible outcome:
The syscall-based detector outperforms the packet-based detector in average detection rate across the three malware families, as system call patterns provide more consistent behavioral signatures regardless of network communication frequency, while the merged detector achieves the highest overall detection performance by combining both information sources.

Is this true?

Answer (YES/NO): YES